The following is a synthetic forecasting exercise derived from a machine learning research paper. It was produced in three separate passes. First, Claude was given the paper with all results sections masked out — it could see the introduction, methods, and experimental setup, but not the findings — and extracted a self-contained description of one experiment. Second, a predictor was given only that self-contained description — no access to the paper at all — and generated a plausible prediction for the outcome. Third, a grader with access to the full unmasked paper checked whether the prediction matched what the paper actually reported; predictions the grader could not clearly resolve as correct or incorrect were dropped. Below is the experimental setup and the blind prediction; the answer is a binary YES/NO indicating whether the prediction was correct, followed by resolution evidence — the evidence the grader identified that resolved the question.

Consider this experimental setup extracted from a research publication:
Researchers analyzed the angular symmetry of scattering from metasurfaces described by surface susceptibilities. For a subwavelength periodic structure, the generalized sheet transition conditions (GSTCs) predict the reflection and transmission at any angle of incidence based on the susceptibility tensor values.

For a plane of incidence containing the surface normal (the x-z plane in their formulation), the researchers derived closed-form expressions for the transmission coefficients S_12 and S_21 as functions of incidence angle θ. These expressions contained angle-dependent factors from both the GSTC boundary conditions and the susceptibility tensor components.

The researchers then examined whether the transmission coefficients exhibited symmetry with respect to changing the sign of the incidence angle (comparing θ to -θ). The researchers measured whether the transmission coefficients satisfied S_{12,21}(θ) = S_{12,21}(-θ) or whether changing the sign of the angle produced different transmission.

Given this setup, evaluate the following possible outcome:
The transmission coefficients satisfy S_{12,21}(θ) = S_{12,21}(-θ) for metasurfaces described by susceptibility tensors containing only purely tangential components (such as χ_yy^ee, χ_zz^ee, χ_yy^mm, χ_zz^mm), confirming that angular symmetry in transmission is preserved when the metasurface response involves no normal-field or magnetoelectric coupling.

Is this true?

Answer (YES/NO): NO